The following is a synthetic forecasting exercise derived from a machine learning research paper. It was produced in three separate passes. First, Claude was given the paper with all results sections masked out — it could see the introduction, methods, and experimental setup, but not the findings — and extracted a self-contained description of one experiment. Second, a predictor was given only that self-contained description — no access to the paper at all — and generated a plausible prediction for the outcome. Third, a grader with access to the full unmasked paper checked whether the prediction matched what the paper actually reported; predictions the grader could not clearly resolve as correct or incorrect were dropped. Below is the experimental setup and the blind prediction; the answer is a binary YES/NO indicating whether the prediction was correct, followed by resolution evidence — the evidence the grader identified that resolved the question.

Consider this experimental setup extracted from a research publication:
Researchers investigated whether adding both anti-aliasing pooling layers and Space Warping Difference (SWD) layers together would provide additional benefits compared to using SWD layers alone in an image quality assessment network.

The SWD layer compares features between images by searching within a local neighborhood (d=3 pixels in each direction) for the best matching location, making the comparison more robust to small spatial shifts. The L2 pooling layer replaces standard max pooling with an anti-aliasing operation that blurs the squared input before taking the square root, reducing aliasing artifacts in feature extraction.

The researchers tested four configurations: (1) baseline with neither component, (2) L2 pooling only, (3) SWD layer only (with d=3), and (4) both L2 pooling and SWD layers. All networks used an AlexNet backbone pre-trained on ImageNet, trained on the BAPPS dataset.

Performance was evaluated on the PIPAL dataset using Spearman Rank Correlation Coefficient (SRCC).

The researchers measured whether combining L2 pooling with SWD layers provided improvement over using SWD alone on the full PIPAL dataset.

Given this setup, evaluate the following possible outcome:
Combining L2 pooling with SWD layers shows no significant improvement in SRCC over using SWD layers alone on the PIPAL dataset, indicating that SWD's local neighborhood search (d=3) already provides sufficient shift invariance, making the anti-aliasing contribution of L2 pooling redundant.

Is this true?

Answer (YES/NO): YES